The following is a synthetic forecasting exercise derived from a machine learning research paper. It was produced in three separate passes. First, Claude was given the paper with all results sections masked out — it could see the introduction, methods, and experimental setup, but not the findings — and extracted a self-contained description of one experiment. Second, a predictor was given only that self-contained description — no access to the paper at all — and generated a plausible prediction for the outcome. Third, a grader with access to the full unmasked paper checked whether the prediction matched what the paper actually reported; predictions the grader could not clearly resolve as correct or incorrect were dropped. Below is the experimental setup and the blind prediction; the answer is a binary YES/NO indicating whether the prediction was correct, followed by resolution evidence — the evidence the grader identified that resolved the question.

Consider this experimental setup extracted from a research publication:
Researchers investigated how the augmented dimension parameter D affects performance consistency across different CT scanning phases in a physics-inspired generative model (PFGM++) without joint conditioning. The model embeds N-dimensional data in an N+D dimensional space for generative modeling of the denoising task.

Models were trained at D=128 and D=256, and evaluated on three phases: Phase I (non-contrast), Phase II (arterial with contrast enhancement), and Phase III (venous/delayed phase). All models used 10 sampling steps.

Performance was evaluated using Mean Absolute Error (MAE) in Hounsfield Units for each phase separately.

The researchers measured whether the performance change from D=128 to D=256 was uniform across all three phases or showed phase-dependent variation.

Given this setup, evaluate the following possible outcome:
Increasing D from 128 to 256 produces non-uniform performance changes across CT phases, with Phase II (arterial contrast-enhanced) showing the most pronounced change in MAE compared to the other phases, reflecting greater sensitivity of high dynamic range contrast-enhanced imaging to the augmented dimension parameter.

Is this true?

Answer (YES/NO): NO